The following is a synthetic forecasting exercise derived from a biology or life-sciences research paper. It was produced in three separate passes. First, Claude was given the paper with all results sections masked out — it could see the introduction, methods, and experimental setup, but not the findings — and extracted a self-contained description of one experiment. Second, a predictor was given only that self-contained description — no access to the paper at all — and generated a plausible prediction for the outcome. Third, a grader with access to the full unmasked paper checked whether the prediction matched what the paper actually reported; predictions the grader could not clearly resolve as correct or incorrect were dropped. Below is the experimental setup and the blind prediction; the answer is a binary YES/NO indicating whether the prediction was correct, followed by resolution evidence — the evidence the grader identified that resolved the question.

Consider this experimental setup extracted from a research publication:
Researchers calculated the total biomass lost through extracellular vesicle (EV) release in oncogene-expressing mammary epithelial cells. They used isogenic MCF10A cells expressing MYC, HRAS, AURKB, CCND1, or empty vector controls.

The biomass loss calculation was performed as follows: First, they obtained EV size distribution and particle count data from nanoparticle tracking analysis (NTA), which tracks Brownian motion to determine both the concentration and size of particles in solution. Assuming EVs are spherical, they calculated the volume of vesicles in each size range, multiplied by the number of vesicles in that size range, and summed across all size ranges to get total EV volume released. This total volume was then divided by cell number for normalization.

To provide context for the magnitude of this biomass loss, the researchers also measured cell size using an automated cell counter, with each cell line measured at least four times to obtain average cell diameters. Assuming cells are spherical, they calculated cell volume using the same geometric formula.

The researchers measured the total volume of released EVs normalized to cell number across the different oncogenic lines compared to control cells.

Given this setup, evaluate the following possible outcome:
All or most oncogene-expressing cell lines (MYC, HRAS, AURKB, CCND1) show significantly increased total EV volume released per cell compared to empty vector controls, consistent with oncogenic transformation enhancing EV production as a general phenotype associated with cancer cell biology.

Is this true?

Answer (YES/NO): NO